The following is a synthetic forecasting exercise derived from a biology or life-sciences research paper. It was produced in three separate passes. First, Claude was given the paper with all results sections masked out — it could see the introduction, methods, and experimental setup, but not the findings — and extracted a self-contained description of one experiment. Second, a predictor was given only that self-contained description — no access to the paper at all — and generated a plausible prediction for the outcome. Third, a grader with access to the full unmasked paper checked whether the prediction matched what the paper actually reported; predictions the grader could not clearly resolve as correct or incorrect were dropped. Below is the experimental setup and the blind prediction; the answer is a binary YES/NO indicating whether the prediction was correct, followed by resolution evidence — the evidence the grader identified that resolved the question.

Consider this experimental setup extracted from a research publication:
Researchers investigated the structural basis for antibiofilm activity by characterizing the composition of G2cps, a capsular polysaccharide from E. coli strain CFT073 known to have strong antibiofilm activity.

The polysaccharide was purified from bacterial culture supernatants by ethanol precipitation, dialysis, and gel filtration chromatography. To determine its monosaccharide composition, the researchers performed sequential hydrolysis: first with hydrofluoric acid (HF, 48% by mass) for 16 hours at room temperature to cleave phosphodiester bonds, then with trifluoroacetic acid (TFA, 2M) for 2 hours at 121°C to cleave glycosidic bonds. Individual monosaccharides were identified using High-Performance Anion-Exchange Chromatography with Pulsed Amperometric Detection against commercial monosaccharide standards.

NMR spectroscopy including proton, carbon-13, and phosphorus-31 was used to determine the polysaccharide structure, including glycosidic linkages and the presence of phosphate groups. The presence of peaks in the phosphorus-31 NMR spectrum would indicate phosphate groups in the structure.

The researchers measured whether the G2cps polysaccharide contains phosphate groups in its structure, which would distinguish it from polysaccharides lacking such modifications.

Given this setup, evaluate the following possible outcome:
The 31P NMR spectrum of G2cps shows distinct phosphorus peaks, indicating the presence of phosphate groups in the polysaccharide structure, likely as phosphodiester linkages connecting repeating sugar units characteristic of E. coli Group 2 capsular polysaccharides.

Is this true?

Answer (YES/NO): YES